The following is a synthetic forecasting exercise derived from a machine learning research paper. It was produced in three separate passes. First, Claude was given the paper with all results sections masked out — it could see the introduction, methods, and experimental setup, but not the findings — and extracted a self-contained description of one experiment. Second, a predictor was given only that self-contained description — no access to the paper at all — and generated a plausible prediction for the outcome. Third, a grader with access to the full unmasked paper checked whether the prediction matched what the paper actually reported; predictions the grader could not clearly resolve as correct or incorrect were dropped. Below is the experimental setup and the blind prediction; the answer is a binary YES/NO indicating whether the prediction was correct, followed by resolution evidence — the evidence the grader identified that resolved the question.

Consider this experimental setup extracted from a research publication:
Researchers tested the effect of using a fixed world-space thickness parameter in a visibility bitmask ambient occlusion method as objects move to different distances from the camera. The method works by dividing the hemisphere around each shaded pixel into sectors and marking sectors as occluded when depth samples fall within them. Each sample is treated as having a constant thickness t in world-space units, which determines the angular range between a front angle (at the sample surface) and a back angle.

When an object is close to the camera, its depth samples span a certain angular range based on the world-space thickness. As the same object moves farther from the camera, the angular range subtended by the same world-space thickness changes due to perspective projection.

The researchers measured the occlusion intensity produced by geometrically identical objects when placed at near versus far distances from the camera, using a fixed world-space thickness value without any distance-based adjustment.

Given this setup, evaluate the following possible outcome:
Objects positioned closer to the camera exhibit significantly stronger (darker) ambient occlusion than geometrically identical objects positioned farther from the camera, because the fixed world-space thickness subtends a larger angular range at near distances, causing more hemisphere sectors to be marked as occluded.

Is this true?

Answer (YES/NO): YES